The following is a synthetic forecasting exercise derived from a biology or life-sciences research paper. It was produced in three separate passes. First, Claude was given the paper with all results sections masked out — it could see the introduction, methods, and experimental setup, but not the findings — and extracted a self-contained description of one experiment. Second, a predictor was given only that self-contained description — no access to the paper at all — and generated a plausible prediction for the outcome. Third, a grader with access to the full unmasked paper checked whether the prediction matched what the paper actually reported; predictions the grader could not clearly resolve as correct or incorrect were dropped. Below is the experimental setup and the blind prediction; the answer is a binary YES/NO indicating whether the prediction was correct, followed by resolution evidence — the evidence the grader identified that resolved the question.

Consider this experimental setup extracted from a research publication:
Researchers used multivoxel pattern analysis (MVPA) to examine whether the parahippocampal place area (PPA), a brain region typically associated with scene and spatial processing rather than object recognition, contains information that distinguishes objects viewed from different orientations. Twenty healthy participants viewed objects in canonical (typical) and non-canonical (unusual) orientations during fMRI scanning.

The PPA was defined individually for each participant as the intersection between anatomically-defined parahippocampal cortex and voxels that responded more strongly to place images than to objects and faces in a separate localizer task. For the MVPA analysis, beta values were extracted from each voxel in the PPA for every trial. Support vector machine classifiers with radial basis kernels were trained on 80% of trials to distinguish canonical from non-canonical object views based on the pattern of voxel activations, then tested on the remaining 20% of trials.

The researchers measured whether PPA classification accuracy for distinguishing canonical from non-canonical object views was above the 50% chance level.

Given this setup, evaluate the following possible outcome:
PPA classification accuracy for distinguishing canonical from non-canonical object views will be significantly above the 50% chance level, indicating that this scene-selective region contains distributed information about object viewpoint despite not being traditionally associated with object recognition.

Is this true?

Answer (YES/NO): NO